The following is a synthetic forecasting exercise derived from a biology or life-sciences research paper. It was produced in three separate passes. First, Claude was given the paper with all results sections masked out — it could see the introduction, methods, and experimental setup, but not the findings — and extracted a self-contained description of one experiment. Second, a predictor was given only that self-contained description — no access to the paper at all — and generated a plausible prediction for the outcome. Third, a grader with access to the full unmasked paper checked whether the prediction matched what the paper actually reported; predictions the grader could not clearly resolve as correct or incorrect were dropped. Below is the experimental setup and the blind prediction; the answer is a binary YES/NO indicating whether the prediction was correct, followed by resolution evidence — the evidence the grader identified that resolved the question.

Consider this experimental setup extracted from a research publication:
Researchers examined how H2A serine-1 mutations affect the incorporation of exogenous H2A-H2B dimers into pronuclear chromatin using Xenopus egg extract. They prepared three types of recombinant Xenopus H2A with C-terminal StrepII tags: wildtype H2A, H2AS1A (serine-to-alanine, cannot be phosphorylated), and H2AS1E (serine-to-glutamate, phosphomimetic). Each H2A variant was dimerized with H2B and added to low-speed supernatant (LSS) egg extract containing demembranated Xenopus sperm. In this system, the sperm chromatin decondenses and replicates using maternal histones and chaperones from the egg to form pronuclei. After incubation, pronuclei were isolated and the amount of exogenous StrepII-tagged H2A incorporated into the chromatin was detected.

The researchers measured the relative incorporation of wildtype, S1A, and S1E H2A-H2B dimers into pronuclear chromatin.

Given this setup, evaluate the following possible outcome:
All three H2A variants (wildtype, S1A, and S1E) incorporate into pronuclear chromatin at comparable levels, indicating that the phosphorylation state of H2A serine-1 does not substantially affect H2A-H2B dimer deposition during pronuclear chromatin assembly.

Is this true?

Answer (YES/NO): NO